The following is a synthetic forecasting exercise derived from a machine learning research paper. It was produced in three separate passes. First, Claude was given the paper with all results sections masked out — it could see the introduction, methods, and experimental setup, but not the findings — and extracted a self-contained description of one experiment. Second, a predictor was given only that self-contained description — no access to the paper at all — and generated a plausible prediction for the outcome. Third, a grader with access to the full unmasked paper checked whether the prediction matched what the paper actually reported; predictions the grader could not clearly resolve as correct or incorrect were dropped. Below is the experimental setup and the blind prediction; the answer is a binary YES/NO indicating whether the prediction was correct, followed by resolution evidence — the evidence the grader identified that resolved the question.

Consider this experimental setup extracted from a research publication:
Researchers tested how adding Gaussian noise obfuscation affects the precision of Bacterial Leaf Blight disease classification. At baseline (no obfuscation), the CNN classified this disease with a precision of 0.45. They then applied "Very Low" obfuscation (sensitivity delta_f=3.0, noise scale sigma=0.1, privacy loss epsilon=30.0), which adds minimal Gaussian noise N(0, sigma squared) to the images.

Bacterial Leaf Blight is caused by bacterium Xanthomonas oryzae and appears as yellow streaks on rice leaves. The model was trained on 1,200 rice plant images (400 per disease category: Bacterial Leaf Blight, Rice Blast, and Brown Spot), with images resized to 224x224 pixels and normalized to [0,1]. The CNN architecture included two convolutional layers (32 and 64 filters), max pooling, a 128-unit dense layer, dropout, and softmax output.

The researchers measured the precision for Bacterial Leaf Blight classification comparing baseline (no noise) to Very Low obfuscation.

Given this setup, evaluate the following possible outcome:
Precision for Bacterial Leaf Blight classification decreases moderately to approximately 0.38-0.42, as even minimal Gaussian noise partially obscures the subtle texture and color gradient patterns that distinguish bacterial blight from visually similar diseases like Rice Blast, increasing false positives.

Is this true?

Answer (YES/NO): NO